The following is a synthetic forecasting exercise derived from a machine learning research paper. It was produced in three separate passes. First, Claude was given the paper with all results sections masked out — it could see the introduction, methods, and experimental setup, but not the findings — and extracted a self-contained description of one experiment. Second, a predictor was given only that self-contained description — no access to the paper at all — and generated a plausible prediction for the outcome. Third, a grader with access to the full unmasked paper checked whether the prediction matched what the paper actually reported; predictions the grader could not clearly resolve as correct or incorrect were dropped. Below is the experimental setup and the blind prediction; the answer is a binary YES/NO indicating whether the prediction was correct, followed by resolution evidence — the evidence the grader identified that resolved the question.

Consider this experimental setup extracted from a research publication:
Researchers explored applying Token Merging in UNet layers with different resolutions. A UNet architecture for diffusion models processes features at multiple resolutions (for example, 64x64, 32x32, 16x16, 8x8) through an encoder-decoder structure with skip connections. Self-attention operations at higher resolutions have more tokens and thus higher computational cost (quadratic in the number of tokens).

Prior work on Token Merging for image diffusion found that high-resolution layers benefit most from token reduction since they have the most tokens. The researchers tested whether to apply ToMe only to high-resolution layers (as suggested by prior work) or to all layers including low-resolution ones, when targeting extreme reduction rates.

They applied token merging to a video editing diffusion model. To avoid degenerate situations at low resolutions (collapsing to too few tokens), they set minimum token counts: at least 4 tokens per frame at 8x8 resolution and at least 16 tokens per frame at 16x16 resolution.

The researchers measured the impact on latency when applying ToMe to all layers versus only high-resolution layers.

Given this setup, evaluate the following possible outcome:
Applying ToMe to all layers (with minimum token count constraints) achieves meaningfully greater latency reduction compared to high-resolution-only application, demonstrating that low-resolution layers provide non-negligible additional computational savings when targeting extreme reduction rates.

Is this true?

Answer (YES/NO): YES